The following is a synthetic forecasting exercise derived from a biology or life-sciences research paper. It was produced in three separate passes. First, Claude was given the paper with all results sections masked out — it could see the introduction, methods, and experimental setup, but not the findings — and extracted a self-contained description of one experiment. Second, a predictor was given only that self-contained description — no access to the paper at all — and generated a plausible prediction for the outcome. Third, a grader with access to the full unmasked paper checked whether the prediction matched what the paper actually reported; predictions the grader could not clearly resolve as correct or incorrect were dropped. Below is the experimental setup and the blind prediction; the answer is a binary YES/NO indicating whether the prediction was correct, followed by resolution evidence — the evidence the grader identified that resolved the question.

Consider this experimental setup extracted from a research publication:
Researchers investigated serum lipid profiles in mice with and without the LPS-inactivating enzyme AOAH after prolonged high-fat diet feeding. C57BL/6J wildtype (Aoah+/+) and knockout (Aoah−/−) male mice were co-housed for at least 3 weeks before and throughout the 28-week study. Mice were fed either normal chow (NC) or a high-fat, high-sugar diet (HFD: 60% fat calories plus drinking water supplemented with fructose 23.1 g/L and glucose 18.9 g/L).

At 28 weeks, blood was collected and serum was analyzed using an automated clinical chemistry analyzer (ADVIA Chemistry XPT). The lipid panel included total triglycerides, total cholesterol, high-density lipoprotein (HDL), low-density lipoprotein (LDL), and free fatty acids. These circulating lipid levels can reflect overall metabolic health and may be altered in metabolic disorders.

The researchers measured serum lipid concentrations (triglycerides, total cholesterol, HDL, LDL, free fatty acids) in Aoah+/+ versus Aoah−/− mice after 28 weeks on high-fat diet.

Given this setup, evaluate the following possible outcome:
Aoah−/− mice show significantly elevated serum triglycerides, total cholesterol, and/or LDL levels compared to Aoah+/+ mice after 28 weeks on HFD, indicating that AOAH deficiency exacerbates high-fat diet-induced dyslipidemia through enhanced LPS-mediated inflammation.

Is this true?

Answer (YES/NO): YES